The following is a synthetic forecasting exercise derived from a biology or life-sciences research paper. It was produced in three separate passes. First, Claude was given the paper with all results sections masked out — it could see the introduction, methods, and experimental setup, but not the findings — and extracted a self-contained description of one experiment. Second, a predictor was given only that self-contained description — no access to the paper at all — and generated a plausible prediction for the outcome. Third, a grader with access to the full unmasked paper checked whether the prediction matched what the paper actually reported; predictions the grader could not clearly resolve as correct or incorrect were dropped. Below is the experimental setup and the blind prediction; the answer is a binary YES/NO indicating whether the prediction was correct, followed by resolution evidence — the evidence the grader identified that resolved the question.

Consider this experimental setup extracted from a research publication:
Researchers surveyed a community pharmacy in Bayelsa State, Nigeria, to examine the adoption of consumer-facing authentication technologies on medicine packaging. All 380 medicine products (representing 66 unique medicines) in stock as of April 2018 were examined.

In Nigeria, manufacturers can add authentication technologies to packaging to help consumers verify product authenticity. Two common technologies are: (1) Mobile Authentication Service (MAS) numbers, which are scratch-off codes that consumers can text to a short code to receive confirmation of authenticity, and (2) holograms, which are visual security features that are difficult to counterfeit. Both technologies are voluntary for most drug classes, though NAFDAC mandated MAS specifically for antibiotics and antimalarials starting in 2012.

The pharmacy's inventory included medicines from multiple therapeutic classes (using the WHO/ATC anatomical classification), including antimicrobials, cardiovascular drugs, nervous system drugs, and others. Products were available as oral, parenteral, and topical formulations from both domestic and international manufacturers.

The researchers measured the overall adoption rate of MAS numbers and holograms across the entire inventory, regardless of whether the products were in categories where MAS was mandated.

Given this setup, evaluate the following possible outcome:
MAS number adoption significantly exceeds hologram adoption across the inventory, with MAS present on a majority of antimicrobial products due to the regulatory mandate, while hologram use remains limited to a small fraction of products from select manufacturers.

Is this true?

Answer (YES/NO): NO